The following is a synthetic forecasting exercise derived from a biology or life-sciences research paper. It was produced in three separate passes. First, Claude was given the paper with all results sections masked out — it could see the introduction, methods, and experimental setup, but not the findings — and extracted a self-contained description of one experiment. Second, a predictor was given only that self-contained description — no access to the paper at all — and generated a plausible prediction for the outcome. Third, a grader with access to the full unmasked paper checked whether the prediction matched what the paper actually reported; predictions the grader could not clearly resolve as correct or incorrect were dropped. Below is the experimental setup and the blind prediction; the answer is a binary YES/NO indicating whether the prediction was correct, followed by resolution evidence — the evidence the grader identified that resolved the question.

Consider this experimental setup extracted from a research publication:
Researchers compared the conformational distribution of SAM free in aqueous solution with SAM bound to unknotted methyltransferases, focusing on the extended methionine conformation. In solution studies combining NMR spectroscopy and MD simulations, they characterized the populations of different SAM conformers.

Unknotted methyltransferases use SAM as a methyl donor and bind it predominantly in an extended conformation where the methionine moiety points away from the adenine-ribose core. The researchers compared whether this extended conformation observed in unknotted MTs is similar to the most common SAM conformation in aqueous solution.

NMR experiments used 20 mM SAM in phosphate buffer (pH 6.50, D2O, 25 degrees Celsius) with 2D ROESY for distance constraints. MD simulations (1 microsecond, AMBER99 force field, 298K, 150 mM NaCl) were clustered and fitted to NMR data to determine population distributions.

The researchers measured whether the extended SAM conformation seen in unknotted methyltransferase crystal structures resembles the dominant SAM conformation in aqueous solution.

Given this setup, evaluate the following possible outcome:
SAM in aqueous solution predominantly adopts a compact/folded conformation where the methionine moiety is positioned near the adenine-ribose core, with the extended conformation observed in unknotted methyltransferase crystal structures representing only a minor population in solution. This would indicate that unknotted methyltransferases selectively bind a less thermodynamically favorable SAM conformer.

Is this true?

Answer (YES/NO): NO